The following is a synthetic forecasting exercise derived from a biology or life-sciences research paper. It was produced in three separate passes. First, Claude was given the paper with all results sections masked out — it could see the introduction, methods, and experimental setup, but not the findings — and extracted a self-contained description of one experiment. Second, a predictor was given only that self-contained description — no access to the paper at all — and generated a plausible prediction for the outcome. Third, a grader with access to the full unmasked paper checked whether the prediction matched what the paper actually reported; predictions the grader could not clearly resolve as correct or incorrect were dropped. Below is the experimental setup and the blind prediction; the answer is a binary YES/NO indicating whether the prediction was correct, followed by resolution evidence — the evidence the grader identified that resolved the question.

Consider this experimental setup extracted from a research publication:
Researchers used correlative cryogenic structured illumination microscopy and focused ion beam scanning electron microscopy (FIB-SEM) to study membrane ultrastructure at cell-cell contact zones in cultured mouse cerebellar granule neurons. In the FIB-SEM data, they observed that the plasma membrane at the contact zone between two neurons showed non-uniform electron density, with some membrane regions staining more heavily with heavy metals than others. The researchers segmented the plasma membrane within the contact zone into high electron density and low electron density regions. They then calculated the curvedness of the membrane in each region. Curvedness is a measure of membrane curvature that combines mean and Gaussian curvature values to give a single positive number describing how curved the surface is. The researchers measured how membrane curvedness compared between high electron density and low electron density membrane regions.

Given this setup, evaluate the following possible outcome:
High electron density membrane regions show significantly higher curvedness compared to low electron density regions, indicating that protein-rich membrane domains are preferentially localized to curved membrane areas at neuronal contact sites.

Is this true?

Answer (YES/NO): NO